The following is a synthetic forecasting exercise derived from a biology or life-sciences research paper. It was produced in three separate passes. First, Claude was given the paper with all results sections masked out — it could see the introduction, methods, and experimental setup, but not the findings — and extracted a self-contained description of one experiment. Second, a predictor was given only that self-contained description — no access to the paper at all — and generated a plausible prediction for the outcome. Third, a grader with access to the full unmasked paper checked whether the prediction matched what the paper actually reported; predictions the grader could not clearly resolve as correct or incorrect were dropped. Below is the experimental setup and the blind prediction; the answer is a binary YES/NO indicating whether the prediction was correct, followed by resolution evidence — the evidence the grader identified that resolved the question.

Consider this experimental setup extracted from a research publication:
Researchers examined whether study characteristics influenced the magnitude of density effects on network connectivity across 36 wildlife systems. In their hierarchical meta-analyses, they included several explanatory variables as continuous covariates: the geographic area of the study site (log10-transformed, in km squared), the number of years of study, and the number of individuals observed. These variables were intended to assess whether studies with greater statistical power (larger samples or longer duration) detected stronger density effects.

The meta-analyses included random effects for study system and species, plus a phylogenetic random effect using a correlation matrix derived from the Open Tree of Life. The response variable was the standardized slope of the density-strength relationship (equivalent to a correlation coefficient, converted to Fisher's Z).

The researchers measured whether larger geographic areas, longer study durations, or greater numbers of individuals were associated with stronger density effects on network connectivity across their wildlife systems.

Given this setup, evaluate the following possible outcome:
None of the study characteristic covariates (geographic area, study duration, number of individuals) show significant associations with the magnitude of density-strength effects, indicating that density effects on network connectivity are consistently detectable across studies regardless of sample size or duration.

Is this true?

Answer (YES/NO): YES